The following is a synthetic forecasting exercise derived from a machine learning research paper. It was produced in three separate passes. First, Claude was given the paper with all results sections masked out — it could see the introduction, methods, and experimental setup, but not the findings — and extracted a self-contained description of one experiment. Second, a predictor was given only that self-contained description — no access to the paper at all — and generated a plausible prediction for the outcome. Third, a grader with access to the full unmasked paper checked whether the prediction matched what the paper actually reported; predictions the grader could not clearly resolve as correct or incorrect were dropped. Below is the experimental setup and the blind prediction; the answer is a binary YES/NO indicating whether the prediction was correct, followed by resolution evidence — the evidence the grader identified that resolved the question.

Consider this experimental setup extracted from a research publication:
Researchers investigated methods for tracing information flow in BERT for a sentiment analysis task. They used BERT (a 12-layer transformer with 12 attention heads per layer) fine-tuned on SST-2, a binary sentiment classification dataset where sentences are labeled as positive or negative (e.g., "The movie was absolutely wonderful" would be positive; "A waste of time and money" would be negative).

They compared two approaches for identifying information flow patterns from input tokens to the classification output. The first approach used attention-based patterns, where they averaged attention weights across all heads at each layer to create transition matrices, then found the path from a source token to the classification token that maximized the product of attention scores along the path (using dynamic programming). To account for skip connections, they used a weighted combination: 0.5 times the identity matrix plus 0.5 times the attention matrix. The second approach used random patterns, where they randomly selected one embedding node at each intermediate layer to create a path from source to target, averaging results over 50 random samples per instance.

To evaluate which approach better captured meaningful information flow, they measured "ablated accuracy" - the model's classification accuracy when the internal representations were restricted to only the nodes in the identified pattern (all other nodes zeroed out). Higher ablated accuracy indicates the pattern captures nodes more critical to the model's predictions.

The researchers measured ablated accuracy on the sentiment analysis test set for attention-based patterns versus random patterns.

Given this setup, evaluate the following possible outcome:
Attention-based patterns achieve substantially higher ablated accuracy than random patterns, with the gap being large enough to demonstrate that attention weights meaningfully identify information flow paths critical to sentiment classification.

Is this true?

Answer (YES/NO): NO